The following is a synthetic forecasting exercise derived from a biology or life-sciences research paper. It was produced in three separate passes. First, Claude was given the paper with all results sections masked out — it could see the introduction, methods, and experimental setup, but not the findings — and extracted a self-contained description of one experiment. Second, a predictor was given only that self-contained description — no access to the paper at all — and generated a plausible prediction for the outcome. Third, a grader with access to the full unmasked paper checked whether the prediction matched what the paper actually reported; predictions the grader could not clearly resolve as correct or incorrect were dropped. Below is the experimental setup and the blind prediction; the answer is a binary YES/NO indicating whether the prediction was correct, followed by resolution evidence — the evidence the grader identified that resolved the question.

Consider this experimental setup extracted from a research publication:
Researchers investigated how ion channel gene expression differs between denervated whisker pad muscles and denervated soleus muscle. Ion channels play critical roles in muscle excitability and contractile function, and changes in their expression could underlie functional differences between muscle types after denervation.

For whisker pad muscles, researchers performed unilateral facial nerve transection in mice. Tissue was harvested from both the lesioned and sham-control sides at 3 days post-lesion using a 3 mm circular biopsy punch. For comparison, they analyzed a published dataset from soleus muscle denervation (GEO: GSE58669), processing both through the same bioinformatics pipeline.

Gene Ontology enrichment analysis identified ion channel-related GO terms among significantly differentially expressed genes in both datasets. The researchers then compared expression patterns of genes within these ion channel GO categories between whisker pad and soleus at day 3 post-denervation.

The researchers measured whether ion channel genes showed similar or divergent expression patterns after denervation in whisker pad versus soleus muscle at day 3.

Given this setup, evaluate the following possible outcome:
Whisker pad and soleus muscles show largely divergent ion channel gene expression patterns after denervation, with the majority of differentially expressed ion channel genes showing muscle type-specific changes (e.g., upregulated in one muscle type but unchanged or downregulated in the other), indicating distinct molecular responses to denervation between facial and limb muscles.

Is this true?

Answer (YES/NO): YES